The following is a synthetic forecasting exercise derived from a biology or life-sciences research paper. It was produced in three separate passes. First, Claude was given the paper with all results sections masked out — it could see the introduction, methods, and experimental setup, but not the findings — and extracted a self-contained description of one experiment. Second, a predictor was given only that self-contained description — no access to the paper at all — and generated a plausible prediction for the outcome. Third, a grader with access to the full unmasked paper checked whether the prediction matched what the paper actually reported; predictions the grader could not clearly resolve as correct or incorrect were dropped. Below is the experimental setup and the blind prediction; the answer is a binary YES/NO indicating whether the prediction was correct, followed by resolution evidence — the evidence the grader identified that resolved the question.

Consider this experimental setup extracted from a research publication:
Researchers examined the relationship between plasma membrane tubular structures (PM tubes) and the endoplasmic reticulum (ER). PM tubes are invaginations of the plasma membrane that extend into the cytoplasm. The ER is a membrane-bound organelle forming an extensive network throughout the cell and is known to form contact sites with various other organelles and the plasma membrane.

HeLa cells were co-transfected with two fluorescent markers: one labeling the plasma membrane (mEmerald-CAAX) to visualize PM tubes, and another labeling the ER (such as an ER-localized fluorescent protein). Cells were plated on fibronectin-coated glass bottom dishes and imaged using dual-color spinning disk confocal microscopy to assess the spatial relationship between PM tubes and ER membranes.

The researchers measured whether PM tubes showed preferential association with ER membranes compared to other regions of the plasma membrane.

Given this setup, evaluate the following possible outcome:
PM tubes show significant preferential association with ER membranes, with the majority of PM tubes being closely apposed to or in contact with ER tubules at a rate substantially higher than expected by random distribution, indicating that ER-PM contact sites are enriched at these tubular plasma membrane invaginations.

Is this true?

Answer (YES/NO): NO